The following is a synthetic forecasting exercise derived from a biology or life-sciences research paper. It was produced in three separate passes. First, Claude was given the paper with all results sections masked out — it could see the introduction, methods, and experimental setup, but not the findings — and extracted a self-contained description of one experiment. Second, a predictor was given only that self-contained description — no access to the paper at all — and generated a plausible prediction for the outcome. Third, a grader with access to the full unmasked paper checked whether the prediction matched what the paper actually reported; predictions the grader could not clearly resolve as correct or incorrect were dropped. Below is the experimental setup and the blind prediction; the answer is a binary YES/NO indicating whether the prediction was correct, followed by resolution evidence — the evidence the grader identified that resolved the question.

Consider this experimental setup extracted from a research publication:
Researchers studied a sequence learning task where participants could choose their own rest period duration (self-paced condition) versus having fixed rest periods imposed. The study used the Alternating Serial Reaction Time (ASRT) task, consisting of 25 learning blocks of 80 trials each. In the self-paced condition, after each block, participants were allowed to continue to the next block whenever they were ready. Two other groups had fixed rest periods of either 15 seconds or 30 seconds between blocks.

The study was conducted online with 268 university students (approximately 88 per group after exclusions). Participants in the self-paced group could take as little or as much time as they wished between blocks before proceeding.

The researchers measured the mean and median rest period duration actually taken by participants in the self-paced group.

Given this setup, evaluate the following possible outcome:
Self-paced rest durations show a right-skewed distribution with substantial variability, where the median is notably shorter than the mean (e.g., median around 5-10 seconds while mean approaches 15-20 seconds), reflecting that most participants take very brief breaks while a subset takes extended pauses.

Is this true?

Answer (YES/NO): NO